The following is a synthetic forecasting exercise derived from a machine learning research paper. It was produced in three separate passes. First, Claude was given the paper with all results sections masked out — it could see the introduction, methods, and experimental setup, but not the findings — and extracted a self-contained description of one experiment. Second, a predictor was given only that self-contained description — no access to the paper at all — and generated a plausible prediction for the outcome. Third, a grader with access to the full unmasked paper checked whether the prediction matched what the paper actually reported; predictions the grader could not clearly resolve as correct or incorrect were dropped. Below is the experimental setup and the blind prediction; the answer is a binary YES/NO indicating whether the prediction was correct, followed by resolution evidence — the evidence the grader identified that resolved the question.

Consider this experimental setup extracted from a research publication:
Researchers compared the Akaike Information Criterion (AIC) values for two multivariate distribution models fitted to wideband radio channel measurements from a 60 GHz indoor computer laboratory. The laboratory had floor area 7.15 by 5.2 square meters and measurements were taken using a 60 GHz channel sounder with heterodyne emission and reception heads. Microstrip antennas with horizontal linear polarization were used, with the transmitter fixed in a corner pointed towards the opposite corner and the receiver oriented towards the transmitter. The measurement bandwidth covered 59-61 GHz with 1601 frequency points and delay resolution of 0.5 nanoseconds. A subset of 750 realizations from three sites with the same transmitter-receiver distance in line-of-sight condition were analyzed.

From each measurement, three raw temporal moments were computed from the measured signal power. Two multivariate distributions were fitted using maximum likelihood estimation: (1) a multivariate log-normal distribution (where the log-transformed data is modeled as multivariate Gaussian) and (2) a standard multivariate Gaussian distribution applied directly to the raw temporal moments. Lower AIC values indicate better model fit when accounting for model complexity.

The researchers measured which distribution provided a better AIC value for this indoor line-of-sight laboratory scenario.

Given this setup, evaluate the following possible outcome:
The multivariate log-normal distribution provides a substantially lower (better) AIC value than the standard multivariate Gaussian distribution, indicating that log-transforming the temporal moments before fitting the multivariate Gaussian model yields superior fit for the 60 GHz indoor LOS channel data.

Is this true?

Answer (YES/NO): NO